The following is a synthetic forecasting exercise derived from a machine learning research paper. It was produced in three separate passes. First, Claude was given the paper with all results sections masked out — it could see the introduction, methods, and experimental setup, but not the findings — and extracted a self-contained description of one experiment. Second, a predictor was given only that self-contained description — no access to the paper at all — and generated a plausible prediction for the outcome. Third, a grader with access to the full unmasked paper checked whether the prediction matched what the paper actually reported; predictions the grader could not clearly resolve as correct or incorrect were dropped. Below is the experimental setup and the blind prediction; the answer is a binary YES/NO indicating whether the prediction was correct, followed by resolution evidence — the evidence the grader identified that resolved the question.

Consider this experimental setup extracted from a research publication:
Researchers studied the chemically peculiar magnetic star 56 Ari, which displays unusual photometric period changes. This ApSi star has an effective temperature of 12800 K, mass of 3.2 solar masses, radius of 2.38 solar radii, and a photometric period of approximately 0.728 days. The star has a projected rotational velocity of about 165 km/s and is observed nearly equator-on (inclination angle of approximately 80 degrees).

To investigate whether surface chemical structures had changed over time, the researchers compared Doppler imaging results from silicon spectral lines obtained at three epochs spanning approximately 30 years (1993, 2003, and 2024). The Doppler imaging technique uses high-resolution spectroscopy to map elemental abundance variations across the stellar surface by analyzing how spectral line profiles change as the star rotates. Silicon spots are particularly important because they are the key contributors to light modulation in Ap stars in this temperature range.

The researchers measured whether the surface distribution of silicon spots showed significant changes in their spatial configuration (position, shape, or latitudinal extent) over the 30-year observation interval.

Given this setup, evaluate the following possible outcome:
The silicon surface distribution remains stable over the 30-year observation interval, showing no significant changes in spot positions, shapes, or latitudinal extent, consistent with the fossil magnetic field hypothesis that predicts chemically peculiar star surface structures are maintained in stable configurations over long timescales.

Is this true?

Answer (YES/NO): YES